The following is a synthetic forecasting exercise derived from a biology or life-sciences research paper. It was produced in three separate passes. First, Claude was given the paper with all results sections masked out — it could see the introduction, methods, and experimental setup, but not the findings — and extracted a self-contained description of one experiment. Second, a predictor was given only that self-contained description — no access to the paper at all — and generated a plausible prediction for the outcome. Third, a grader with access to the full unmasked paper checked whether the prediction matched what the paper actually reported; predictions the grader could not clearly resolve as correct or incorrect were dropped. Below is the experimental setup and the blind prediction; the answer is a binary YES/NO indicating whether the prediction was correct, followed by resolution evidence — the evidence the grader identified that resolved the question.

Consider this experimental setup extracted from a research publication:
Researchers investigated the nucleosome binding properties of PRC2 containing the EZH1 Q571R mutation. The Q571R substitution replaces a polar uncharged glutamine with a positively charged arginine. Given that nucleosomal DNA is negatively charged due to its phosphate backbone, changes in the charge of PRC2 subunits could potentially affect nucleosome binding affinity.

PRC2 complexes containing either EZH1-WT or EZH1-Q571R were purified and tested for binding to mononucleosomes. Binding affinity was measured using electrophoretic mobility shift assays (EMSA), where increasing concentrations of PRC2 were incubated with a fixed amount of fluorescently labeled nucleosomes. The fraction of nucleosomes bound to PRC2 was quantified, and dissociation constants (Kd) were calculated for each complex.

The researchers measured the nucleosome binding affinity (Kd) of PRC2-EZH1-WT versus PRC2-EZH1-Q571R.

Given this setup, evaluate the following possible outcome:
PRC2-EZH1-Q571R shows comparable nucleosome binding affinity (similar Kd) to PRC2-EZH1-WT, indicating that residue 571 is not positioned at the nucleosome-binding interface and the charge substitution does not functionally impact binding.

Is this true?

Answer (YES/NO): NO